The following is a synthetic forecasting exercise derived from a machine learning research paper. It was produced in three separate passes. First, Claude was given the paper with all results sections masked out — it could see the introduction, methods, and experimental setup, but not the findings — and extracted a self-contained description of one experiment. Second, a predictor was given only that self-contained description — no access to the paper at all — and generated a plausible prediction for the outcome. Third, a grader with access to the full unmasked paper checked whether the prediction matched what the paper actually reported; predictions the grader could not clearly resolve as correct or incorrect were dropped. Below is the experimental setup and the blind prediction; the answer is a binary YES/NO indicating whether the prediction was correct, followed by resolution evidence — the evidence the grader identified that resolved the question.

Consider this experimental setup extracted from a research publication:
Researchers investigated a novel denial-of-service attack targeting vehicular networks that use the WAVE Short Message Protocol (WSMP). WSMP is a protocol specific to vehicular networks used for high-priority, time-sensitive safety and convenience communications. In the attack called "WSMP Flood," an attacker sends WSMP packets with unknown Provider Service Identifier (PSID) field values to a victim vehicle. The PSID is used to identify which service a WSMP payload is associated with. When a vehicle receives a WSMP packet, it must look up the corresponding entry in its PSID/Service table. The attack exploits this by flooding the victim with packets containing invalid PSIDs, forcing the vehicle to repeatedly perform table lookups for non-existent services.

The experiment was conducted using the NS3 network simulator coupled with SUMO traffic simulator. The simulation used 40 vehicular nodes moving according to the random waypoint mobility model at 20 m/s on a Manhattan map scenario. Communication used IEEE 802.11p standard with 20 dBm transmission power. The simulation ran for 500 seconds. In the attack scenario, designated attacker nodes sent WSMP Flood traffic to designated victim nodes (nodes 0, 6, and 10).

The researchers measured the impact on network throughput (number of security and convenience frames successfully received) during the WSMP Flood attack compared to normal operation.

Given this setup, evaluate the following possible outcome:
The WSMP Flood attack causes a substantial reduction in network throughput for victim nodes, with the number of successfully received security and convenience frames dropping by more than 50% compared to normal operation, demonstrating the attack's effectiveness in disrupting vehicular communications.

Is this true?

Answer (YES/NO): YES